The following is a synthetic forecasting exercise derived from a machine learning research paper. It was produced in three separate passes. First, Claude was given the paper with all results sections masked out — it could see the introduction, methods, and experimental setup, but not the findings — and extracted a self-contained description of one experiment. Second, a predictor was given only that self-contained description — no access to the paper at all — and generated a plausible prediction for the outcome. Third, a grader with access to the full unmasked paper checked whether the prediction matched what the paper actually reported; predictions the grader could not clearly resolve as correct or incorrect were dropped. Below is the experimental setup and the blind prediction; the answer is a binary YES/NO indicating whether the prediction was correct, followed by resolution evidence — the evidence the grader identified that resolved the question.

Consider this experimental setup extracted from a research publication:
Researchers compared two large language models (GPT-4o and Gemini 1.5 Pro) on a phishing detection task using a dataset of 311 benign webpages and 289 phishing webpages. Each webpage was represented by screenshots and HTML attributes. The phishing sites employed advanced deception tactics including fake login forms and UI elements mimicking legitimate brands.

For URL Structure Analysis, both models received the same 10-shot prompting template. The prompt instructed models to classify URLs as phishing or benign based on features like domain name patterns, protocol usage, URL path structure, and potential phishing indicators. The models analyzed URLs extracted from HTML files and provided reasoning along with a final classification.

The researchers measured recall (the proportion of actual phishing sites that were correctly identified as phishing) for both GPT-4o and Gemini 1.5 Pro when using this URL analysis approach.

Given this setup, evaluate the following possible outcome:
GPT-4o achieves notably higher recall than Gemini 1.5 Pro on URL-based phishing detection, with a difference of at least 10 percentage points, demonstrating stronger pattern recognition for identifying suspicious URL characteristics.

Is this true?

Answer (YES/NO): NO